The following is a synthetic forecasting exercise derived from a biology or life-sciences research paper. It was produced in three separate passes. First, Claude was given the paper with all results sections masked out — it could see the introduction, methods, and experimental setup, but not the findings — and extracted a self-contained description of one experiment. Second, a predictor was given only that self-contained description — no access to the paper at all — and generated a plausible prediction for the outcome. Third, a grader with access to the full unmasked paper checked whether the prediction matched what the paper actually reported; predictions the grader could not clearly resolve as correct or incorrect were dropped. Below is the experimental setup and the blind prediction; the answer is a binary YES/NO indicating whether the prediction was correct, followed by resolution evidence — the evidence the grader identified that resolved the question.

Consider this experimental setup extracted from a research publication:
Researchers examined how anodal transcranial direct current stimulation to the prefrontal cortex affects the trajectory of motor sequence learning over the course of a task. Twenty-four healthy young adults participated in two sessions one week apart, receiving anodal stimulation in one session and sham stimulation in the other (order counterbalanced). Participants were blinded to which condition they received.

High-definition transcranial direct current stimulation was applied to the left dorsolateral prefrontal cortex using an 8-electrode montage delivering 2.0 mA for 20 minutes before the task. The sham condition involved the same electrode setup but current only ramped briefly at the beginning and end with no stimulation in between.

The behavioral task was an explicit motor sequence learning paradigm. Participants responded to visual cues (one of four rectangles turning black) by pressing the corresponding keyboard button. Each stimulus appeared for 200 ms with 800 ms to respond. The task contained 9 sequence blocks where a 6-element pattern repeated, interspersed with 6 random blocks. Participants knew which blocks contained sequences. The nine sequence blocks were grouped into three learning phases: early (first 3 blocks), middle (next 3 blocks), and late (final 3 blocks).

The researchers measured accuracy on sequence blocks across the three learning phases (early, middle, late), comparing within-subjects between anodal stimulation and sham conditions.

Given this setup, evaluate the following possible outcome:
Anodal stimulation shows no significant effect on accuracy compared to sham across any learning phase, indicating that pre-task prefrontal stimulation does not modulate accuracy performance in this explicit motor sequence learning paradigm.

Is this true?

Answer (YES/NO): NO